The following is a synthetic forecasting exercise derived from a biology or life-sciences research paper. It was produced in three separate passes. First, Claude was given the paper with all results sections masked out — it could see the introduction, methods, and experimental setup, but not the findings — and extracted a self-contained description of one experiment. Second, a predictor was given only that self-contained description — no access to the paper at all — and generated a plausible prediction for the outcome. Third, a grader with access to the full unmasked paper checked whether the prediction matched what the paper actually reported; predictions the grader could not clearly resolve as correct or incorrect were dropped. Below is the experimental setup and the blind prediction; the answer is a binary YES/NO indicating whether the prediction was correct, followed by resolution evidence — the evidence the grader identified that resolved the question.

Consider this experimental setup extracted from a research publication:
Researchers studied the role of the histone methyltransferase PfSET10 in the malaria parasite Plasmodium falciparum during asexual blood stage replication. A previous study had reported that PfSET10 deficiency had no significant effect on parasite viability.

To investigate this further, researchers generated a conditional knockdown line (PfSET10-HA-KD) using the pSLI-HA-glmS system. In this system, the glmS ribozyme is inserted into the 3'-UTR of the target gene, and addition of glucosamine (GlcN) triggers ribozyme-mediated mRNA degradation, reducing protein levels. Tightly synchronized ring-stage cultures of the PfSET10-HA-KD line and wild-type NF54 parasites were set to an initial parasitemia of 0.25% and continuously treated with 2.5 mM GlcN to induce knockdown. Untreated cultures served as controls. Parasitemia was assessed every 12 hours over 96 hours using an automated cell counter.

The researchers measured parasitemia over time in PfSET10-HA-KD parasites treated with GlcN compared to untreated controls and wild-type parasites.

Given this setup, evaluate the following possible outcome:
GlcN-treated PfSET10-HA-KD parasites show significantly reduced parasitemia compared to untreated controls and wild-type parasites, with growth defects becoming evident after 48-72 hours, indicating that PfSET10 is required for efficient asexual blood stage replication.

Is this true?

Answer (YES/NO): NO